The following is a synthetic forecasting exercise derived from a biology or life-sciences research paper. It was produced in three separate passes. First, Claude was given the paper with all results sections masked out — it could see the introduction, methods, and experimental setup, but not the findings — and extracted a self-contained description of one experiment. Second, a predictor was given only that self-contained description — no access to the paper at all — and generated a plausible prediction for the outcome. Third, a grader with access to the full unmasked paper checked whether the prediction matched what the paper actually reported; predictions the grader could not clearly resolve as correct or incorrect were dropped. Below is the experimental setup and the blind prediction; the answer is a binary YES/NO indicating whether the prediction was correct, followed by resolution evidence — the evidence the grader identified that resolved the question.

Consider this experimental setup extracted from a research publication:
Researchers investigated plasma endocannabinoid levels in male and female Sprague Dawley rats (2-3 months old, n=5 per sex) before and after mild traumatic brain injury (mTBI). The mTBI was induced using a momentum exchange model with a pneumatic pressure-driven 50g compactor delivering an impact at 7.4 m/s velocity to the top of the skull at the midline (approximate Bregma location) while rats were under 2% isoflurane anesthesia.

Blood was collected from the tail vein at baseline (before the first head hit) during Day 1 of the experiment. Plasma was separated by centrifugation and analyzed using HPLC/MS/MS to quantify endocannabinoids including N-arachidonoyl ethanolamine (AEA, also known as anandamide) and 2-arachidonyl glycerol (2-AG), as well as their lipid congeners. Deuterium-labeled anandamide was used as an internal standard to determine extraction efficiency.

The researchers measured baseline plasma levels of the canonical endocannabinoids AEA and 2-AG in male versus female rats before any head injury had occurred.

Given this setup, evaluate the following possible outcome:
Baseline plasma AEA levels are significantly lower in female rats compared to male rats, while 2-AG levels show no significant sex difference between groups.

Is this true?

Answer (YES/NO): NO